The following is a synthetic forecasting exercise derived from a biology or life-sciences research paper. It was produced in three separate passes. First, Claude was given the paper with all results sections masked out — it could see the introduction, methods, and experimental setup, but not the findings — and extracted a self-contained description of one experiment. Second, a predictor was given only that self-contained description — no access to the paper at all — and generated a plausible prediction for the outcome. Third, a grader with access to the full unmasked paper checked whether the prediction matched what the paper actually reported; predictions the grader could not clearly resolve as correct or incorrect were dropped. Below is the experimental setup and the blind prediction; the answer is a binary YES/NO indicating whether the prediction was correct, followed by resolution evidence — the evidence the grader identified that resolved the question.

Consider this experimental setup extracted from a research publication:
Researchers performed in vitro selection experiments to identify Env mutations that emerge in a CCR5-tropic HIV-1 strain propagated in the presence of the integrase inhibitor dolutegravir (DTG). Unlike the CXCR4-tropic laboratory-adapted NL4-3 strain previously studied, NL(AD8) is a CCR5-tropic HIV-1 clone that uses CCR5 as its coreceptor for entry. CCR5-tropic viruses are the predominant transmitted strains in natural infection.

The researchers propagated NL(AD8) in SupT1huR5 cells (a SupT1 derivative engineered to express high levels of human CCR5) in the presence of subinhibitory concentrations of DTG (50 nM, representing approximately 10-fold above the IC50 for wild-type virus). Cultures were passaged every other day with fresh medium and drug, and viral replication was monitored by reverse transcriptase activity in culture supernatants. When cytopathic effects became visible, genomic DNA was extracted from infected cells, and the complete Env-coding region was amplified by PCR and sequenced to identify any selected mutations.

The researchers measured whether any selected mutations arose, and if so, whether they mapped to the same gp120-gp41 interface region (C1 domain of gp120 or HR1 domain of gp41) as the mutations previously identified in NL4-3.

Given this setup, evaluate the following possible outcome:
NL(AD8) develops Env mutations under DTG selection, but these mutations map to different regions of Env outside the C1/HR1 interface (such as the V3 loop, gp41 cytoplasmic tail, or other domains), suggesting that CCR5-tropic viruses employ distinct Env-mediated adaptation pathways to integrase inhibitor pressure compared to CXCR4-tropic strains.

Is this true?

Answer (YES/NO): NO